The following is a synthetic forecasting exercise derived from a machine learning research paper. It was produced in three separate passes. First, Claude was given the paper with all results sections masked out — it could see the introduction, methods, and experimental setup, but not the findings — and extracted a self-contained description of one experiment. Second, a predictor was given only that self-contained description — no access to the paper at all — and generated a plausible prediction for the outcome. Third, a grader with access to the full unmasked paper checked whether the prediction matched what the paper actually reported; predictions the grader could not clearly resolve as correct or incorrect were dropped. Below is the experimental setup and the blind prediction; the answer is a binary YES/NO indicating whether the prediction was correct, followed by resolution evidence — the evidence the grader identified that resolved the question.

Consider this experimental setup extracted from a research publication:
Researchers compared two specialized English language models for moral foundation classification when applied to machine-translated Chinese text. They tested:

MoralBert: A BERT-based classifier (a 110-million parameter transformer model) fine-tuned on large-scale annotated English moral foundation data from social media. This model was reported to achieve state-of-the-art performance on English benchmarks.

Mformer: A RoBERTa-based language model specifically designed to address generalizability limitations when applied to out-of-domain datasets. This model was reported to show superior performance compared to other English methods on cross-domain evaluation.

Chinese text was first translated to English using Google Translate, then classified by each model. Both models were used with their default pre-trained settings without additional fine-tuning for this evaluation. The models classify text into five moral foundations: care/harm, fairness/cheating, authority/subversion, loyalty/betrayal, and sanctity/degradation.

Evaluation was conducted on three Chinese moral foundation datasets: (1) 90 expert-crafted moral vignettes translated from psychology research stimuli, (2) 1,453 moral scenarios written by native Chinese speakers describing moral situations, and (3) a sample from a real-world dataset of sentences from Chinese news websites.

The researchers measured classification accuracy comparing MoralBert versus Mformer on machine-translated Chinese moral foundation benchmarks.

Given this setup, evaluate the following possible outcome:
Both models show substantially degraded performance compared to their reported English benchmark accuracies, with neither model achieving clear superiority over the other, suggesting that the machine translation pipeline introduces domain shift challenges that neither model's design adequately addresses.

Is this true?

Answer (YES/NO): NO